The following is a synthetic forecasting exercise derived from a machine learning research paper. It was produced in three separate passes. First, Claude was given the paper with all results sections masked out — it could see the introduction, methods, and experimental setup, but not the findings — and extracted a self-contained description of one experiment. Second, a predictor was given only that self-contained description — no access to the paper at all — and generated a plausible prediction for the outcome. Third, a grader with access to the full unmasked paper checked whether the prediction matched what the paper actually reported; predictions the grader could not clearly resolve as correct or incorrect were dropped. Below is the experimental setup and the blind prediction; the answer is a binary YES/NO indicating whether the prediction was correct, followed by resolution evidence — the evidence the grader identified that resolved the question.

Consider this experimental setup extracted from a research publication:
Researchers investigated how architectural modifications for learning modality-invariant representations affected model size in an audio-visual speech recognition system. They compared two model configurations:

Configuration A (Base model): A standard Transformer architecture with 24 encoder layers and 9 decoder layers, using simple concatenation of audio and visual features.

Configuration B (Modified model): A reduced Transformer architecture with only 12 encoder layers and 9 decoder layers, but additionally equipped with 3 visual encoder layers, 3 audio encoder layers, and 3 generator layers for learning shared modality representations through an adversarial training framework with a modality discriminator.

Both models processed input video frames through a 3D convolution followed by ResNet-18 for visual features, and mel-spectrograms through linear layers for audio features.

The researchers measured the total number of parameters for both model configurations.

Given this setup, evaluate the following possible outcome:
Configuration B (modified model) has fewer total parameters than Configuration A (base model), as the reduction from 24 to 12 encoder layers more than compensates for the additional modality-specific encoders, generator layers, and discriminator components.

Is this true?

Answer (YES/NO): YES